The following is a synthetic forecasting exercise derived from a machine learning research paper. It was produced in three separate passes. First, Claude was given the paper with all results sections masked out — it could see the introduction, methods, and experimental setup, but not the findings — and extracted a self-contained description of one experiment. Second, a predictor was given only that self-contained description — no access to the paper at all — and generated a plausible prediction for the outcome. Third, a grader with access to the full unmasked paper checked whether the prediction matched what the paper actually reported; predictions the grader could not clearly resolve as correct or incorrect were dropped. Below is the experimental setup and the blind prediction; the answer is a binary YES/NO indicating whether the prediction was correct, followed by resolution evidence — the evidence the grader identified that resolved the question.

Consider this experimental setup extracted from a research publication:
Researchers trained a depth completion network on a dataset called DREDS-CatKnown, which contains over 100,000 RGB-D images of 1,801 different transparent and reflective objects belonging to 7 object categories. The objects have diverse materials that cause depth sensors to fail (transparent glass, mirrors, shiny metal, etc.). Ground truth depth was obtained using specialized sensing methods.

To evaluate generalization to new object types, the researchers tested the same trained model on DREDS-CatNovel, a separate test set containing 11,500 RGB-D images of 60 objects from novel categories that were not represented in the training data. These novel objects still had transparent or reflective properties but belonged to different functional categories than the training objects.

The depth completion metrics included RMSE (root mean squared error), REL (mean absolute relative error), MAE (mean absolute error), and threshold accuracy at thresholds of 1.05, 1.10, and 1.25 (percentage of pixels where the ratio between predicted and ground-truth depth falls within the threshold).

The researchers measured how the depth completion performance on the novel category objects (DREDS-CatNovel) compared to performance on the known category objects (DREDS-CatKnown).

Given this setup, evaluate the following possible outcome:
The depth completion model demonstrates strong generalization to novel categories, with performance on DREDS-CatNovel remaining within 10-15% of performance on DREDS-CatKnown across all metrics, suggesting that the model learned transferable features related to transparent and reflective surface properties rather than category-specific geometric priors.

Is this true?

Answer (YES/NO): NO